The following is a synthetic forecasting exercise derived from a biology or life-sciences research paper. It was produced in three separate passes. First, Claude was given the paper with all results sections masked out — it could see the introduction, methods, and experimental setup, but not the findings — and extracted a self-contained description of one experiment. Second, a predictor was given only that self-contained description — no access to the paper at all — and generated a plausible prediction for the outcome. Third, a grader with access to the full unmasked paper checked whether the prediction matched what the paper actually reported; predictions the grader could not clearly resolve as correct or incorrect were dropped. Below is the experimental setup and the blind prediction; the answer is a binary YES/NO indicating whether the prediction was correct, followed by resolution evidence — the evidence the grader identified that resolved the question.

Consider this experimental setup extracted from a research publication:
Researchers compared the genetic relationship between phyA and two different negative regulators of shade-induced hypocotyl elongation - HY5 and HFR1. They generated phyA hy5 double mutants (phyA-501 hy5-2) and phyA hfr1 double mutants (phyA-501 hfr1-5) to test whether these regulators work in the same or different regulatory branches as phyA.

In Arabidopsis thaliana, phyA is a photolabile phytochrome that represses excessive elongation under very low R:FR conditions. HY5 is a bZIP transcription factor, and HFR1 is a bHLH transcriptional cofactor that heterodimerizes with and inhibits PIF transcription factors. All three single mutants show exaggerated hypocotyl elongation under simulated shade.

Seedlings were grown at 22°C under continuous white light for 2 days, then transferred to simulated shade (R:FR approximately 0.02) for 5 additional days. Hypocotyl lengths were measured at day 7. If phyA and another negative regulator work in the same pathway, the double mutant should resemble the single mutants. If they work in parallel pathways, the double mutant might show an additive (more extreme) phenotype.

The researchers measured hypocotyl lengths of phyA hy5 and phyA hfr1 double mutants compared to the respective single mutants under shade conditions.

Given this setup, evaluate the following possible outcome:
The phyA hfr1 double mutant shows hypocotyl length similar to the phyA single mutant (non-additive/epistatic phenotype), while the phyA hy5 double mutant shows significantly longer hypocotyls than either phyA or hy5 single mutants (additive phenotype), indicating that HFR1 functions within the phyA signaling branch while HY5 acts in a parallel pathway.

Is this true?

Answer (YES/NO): NO